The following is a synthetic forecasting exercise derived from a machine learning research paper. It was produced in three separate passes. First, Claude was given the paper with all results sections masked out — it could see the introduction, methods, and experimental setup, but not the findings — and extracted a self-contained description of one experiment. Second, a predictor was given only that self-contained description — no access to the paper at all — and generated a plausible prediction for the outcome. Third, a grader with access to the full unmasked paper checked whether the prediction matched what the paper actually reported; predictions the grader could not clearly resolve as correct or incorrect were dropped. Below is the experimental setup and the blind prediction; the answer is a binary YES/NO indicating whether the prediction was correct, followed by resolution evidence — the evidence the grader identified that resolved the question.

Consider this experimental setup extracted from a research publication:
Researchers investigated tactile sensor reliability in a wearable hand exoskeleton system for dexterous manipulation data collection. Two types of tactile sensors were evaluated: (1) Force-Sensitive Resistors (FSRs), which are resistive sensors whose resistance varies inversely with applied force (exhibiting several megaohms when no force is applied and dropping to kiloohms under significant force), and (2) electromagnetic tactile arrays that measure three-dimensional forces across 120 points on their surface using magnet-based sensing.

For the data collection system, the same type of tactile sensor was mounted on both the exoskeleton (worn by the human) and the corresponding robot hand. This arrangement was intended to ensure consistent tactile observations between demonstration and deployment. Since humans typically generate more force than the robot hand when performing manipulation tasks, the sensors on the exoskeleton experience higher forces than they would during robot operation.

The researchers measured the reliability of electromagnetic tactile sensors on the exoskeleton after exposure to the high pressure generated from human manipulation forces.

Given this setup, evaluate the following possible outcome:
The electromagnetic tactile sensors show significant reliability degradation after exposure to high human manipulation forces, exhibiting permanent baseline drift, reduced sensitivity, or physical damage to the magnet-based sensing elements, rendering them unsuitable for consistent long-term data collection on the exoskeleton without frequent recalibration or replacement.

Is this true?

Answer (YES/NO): NO